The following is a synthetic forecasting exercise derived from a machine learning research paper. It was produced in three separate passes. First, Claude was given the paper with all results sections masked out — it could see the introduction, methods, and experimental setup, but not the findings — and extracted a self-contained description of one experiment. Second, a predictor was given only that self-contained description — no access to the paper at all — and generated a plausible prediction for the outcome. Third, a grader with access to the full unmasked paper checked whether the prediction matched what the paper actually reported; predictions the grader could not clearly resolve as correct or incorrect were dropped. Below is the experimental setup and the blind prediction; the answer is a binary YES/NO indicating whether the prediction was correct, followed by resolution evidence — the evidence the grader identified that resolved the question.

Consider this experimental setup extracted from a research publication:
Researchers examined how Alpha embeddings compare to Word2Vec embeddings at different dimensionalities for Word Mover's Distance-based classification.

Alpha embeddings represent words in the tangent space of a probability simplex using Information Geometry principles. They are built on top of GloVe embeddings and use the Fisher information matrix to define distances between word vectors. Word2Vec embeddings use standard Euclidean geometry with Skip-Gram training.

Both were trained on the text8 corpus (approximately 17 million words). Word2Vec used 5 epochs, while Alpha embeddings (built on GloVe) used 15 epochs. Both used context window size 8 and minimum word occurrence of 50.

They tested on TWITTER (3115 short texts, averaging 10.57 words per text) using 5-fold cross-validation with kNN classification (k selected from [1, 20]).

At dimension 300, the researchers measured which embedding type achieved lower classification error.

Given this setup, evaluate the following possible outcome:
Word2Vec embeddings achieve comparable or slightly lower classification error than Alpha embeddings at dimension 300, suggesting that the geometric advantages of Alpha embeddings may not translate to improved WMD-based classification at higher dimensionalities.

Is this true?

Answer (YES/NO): NO